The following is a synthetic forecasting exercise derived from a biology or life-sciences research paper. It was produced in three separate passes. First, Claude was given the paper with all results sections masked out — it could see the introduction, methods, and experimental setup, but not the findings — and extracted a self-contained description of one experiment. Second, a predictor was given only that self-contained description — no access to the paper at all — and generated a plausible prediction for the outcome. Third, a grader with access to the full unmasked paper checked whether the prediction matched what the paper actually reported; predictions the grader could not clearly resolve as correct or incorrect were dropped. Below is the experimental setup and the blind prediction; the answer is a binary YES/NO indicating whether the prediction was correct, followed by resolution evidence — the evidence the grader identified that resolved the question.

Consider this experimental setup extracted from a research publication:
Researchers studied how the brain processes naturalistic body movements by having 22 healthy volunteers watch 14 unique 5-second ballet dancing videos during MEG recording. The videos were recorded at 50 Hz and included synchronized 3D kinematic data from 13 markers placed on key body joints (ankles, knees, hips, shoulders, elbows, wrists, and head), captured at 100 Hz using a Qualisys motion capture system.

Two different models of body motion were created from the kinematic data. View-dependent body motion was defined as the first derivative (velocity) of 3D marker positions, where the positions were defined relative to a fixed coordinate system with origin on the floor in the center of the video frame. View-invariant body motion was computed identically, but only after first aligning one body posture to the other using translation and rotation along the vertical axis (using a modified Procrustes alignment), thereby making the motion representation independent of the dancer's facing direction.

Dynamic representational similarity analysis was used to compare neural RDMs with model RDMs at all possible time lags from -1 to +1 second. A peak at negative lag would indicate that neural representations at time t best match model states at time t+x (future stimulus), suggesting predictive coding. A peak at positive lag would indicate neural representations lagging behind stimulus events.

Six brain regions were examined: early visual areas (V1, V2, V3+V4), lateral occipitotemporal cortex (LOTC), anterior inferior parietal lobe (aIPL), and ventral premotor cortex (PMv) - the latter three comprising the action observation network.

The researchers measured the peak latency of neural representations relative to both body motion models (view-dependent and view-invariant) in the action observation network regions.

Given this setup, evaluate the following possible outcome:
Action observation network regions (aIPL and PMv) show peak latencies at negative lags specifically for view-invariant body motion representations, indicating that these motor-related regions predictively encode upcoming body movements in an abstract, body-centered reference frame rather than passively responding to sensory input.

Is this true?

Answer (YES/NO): NO